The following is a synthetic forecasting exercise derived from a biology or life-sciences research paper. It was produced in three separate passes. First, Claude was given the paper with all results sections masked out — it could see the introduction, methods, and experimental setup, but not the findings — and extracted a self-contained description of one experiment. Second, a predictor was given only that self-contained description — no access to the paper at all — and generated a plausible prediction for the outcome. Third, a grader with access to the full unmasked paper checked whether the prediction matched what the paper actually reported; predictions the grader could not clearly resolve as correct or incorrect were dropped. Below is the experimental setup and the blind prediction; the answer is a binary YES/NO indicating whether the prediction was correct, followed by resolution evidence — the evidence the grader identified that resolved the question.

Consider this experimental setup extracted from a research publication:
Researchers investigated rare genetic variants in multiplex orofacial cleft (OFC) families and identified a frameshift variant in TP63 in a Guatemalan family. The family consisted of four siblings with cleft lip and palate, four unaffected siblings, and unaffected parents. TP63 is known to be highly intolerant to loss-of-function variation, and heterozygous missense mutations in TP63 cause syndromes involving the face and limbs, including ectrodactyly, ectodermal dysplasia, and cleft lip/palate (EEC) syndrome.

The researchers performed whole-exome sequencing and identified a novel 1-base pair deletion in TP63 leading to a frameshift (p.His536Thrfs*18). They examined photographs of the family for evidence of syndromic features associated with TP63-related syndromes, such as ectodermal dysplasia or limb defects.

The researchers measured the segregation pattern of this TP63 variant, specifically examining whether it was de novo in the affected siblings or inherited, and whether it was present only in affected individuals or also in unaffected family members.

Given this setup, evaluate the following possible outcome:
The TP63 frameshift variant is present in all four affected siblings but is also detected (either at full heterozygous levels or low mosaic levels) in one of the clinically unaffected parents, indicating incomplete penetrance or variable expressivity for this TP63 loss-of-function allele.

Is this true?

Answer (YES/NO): YES